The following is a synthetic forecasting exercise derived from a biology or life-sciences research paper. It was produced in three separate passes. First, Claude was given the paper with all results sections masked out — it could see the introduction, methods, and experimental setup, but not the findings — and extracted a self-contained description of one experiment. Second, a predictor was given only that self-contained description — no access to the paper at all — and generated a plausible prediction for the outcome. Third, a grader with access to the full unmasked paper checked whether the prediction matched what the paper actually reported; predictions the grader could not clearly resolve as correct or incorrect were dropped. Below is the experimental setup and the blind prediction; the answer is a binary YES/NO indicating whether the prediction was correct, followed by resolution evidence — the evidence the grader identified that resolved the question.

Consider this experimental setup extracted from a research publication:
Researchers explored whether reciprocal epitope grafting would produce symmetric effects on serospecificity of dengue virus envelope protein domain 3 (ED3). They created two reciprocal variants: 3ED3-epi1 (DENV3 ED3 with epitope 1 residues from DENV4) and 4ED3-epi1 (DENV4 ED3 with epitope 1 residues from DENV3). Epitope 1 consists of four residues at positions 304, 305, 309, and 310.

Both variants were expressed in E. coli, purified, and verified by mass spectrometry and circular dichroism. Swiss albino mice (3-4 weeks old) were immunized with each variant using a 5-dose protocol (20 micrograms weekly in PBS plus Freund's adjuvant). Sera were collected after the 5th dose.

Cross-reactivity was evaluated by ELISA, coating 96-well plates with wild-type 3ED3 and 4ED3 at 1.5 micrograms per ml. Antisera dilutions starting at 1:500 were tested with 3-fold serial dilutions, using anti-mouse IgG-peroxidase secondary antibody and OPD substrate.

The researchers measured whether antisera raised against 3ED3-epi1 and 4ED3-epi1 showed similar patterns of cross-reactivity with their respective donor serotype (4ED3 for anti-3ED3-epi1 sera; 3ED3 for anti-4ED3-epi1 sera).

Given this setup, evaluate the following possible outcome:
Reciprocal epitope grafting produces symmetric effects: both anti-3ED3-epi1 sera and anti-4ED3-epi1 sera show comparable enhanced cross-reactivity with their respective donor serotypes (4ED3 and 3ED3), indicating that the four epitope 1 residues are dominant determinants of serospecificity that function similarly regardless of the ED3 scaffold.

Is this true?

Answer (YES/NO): NO